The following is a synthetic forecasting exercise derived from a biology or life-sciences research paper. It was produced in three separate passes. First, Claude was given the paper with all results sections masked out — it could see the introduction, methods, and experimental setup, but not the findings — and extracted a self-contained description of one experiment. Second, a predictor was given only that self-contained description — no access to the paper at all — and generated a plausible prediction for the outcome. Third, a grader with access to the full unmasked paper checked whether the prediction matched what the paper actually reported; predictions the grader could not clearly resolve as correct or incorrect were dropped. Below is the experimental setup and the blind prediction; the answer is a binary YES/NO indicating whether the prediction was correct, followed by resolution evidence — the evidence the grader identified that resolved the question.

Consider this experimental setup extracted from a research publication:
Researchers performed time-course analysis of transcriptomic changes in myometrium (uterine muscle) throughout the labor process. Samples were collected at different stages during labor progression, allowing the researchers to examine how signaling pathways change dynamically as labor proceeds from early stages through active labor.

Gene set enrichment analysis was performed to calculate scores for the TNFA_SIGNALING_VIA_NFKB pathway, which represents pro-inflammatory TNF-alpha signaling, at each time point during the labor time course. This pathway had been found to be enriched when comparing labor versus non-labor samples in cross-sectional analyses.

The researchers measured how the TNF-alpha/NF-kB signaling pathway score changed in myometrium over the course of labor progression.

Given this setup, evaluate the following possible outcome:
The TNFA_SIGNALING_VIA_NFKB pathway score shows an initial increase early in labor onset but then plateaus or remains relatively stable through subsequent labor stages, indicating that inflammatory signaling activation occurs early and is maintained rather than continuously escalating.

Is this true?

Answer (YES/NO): NO